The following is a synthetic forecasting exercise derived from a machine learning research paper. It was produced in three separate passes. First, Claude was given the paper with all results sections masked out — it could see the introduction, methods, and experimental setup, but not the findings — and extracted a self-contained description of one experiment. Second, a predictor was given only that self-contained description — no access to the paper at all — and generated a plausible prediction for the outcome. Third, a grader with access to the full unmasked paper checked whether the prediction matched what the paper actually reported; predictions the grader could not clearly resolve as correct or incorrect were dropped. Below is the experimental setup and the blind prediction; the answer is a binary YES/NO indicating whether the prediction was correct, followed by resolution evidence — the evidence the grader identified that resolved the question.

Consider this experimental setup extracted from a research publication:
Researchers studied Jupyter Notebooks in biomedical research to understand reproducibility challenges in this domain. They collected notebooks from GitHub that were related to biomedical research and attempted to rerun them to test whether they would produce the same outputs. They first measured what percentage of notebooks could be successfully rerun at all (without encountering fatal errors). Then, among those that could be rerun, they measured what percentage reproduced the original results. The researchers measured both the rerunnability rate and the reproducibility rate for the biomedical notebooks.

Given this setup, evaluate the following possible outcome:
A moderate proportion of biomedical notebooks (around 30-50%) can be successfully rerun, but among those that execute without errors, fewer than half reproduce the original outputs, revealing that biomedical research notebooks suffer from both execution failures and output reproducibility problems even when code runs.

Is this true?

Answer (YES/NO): NO